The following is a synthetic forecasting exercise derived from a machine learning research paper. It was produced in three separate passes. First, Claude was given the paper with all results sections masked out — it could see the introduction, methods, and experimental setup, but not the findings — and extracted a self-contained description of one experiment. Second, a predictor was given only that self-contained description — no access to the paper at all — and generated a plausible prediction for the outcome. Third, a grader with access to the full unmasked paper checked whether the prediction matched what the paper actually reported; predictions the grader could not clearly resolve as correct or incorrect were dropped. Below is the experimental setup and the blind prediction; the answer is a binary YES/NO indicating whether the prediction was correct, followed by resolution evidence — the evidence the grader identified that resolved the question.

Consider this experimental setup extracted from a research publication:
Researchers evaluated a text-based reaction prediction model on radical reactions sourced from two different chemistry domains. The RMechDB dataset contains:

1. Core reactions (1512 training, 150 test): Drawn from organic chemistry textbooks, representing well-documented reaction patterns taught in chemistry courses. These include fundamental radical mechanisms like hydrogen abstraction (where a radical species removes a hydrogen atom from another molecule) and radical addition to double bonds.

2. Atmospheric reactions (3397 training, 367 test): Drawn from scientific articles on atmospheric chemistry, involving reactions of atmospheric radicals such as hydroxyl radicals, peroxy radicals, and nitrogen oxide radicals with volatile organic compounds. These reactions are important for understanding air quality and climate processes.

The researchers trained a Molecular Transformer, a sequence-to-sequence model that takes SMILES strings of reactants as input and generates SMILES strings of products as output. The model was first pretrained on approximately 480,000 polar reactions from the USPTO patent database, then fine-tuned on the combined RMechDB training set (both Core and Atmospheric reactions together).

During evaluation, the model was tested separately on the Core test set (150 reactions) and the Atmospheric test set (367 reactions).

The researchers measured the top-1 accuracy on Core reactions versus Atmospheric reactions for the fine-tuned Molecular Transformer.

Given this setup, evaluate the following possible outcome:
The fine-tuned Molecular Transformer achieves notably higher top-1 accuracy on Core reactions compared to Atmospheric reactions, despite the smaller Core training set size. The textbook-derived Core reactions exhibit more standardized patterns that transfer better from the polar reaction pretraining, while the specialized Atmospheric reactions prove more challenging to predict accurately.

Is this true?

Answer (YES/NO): NO